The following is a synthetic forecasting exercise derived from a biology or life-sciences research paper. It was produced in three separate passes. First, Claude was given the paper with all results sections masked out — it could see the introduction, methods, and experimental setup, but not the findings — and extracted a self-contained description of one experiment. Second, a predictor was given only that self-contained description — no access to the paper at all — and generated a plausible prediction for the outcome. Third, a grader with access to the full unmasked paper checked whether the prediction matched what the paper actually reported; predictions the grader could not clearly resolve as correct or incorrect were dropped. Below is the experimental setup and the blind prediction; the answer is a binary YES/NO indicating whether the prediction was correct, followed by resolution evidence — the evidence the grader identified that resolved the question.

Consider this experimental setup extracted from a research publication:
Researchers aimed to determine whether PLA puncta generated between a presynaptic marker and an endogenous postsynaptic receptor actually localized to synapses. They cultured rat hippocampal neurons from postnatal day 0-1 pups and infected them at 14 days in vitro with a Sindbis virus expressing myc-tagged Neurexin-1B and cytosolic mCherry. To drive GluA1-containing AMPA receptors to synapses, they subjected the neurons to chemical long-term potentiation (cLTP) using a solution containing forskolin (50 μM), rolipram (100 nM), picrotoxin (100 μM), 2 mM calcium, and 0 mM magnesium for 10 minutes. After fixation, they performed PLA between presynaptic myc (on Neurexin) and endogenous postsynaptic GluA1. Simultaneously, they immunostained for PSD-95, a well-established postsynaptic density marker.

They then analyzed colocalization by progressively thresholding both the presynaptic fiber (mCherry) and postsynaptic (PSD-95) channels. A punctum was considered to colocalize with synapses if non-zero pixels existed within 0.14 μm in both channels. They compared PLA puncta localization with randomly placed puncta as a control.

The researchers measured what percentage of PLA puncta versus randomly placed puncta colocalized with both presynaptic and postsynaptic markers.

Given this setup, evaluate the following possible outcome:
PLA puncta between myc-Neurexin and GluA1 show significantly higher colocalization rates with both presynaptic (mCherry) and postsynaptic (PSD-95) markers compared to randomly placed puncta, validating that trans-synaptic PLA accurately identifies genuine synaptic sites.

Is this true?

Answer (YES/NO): YES